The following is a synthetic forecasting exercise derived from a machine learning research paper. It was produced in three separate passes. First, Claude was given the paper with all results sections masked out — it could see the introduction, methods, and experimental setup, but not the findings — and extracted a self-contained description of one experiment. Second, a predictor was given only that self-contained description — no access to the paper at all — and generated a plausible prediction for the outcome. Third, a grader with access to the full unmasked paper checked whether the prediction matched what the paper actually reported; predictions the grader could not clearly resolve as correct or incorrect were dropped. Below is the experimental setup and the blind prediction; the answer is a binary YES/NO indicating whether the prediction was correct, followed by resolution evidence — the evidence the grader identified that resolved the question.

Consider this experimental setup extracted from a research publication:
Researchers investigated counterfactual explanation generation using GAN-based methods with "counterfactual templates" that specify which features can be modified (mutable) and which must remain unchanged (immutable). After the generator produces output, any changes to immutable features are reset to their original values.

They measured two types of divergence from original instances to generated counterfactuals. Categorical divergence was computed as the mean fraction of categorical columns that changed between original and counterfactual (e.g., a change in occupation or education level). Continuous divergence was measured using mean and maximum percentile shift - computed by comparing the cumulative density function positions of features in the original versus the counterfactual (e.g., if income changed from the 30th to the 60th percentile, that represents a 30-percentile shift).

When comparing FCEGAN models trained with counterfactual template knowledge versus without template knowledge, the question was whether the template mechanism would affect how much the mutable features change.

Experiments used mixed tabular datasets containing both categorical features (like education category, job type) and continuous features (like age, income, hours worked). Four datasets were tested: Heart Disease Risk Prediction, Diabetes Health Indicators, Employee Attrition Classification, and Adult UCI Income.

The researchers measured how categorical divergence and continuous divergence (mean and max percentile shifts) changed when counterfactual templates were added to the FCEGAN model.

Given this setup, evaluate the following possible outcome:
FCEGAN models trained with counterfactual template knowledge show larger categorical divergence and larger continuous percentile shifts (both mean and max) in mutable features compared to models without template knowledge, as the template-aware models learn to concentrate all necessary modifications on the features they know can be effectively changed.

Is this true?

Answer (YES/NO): YES